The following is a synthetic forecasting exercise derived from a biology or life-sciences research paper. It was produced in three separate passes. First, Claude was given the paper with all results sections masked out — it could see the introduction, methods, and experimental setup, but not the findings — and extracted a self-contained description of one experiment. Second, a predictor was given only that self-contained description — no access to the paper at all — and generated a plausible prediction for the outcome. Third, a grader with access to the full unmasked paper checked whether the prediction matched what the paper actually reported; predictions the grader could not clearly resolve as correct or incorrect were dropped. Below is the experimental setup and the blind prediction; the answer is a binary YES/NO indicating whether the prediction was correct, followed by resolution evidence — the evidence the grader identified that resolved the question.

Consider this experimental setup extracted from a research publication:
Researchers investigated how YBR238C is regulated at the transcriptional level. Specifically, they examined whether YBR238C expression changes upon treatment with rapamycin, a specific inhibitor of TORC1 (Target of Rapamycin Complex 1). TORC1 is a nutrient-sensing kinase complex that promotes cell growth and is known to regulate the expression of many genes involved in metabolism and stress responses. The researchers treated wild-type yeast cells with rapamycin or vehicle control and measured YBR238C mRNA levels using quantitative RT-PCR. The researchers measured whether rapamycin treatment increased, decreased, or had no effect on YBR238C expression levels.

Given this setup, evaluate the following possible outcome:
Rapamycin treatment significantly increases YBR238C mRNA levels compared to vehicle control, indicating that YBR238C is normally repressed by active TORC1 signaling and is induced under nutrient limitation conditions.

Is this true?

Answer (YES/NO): NO